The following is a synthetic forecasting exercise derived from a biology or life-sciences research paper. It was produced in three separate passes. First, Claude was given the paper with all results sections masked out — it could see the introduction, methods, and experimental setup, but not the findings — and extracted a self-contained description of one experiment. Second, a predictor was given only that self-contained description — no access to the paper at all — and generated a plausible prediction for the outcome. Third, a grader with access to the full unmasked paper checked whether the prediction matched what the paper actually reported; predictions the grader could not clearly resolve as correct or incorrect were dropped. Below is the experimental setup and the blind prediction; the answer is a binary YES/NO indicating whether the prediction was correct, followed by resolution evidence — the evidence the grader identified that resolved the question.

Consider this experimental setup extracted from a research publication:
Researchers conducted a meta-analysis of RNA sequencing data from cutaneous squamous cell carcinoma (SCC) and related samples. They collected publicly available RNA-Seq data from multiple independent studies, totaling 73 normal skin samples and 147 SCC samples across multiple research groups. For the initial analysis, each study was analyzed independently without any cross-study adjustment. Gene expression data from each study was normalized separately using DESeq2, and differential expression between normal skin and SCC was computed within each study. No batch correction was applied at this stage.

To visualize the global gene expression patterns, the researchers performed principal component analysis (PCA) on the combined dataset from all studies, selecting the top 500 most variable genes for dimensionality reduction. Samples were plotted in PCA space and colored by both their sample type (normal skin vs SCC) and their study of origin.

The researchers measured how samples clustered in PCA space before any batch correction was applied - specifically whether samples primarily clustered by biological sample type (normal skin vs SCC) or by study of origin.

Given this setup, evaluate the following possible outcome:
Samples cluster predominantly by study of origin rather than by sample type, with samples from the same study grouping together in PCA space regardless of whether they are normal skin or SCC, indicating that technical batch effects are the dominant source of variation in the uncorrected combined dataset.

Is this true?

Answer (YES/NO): YES